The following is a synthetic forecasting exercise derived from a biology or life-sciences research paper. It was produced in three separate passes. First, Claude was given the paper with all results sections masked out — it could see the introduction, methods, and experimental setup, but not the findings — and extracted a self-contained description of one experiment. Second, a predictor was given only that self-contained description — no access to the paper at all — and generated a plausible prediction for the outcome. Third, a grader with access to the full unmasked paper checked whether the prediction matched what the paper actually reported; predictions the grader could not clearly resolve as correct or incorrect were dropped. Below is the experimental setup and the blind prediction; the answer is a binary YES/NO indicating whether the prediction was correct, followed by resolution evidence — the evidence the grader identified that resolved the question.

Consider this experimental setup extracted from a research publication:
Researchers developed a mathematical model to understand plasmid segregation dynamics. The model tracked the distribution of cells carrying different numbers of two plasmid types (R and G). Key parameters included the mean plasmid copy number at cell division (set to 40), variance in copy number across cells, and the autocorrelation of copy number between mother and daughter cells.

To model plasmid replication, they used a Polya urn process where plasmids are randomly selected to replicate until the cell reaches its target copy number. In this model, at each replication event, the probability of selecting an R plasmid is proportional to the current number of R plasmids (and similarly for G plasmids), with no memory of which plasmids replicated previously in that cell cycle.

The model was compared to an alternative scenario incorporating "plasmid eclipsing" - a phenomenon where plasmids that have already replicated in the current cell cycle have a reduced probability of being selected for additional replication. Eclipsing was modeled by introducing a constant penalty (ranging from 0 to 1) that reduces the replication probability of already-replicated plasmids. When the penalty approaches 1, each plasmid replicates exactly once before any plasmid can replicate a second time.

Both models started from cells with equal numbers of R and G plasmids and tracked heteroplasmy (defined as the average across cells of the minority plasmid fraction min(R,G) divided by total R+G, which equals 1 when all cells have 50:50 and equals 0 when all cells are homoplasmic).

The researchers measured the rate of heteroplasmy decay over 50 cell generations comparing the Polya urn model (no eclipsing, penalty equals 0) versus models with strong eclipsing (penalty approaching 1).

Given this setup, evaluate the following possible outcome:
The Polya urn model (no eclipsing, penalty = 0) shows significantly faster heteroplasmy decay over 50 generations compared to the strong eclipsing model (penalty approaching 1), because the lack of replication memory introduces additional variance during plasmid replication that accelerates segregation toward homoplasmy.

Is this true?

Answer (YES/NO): YES